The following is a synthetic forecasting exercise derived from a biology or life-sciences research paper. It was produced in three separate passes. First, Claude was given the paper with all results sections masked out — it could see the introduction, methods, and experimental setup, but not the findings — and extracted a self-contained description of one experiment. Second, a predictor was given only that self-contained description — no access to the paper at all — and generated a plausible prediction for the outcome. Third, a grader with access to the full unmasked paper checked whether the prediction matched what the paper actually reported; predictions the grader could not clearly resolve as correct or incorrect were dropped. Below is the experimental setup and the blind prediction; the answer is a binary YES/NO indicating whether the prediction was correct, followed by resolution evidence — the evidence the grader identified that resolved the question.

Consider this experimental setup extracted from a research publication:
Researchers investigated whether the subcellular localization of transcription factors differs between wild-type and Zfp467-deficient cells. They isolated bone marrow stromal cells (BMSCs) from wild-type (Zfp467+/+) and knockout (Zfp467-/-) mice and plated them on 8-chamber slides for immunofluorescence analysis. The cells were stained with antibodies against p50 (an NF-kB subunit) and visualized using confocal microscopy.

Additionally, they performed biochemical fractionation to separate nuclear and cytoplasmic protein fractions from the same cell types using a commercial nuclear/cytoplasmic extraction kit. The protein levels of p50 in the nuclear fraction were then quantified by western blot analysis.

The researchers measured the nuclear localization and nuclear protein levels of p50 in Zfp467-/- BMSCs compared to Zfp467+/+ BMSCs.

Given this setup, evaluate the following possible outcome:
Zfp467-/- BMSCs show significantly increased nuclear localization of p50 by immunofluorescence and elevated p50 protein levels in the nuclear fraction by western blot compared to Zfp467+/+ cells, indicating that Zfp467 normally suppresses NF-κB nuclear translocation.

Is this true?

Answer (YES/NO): YES